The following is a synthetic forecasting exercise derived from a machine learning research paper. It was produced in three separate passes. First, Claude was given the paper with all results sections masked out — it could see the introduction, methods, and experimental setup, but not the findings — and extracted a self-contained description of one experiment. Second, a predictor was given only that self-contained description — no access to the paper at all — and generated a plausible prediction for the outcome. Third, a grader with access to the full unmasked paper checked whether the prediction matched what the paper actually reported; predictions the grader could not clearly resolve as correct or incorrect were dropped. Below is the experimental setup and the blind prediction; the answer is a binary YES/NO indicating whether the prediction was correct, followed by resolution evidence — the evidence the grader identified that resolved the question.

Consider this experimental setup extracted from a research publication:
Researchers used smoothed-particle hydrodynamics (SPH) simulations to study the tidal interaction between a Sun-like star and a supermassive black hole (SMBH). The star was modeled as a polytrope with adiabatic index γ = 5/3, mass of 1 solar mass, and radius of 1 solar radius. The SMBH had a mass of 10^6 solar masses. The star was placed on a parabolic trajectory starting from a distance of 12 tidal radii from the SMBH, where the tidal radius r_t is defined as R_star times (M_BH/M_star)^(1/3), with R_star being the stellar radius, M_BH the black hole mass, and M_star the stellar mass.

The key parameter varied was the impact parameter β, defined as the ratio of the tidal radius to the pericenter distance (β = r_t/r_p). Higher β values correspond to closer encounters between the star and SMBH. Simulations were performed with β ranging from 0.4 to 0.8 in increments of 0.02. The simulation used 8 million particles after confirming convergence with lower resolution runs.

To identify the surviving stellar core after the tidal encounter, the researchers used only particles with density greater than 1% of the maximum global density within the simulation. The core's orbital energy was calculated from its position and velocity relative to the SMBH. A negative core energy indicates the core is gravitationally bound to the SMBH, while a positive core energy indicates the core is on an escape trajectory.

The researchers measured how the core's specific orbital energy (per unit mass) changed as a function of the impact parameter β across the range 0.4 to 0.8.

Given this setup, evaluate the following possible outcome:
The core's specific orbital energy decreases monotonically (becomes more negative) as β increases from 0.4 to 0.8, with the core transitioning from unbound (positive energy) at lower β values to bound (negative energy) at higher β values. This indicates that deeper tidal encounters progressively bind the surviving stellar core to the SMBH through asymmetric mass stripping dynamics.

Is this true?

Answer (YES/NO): NO